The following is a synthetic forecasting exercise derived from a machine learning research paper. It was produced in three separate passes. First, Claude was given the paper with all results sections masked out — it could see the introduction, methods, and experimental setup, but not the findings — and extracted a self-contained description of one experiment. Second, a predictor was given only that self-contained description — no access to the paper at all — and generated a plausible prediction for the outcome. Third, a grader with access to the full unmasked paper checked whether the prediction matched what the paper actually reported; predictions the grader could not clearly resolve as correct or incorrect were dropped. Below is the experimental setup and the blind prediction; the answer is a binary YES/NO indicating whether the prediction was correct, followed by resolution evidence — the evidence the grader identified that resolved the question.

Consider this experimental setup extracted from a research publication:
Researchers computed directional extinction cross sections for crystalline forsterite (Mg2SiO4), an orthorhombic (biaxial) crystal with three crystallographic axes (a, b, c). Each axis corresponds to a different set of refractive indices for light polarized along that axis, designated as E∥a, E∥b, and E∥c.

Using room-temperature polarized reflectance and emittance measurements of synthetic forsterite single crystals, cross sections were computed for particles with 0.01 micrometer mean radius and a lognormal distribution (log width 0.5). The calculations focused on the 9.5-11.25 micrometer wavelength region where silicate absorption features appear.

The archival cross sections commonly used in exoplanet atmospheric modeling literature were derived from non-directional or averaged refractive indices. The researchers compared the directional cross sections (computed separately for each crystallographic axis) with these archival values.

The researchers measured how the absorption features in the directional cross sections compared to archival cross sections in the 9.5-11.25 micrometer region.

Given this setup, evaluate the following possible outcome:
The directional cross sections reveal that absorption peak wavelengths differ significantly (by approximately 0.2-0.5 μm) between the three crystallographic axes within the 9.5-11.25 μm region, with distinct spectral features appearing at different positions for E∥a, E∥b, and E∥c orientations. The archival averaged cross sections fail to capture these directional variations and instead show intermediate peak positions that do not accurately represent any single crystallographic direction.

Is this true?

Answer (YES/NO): NO